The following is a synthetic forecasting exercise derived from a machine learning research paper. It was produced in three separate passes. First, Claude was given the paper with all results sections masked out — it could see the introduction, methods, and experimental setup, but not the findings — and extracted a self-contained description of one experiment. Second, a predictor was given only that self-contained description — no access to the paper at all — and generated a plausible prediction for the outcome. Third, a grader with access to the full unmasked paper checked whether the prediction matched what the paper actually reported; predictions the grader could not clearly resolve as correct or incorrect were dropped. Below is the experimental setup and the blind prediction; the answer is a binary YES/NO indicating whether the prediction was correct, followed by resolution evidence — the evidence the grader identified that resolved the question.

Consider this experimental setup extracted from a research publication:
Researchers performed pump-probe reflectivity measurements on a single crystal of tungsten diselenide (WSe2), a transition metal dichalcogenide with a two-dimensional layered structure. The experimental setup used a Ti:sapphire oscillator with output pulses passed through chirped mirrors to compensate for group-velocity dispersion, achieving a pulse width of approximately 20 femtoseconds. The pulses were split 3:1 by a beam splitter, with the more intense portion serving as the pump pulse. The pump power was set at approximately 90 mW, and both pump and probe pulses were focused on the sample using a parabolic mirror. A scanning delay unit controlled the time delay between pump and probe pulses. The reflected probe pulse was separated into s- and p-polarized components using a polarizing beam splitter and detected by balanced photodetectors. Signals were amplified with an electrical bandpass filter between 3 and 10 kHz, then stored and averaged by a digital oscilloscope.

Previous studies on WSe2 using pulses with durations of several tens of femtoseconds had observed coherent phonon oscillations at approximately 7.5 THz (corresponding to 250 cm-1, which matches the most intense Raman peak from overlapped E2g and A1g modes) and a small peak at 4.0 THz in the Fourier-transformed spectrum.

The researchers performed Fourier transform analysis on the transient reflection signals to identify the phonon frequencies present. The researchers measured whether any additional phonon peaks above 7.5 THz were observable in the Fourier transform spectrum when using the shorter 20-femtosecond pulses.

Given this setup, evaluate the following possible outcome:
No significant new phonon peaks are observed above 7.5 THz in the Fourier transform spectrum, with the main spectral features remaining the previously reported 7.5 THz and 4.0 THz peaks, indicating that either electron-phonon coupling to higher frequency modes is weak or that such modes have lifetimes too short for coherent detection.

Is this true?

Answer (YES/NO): NO